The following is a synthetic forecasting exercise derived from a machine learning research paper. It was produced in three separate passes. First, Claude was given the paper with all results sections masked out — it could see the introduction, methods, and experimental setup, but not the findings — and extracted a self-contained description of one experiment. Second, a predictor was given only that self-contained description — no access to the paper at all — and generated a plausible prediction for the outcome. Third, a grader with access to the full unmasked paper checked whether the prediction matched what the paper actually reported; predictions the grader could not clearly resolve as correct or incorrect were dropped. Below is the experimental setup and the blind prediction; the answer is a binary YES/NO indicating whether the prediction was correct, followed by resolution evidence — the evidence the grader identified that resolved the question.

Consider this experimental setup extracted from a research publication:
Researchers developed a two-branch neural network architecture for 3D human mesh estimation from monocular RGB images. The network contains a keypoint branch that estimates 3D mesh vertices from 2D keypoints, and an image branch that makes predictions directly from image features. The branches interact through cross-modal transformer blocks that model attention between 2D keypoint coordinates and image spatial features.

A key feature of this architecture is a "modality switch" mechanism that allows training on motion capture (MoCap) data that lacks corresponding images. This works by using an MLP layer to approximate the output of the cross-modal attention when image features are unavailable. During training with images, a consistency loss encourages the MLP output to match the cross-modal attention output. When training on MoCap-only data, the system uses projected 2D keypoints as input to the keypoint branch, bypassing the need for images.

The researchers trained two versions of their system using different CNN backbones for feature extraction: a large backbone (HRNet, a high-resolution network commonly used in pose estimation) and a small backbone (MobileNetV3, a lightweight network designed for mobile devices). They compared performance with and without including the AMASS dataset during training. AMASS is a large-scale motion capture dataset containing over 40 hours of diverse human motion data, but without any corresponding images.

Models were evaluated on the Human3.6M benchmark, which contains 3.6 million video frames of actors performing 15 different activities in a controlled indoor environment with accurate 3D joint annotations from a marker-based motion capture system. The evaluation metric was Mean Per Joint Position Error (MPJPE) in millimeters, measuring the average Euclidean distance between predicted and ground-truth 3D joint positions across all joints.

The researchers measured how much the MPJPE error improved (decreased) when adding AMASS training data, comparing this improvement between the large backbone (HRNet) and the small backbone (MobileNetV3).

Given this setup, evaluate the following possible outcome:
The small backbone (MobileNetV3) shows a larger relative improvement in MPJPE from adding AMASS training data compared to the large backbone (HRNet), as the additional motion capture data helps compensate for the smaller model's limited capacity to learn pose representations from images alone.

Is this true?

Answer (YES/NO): YES